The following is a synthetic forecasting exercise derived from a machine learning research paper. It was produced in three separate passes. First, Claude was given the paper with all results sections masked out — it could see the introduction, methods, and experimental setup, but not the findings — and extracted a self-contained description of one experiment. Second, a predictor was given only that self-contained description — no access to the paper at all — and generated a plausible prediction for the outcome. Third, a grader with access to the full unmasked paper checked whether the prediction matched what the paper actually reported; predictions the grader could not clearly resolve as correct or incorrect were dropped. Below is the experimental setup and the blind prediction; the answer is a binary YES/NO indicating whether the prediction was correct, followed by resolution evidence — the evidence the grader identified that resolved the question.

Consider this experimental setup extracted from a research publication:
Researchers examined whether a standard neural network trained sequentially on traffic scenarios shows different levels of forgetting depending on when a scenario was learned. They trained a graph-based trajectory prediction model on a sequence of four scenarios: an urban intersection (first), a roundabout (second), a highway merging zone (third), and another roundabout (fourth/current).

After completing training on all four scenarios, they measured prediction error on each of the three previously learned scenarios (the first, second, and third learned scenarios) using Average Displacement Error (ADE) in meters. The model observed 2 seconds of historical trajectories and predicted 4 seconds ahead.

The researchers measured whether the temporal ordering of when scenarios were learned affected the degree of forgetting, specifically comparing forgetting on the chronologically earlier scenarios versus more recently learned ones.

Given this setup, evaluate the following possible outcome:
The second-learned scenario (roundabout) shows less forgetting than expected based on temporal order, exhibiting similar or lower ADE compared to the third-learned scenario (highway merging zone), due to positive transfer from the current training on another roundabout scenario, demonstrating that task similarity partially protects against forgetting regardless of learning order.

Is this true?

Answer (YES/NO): YES